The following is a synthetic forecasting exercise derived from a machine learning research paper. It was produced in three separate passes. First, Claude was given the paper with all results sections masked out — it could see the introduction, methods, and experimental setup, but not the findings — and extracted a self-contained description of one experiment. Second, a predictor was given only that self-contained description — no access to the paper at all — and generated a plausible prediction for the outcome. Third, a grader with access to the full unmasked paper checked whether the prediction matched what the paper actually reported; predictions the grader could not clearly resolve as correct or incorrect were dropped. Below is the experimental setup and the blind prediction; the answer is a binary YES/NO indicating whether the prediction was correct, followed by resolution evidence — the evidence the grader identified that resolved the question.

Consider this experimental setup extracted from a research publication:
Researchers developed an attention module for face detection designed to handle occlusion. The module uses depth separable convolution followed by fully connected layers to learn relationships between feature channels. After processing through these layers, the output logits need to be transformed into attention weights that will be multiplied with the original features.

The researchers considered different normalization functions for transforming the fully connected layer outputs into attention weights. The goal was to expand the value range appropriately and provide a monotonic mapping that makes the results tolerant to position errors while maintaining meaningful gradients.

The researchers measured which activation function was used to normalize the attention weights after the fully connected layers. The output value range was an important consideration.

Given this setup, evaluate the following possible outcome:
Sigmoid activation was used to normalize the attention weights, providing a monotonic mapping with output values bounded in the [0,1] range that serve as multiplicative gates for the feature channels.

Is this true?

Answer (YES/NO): NO